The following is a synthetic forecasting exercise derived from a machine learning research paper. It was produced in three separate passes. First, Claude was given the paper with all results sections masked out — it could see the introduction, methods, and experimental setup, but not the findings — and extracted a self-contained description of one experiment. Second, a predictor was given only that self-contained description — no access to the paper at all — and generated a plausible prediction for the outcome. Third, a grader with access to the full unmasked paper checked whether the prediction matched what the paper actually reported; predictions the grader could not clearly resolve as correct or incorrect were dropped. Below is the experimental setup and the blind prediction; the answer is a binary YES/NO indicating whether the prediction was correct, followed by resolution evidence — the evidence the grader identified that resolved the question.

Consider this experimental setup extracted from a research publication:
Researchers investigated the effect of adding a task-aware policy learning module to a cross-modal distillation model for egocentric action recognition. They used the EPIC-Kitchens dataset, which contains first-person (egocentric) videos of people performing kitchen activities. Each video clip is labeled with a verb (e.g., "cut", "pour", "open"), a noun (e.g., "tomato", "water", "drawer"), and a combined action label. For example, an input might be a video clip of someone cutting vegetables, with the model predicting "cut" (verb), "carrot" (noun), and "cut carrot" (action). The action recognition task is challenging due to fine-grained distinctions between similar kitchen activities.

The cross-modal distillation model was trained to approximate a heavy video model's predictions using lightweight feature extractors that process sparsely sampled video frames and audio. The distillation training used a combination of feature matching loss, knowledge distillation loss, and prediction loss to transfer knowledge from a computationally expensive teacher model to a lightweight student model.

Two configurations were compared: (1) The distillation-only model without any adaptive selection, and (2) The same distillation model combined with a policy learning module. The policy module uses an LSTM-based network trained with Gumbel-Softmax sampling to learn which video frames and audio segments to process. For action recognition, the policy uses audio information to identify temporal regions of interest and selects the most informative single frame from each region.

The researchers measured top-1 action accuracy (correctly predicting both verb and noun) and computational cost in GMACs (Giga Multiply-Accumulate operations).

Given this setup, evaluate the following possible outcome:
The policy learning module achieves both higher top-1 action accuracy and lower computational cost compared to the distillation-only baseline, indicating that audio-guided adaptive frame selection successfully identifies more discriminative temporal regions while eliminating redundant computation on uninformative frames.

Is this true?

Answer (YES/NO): NO